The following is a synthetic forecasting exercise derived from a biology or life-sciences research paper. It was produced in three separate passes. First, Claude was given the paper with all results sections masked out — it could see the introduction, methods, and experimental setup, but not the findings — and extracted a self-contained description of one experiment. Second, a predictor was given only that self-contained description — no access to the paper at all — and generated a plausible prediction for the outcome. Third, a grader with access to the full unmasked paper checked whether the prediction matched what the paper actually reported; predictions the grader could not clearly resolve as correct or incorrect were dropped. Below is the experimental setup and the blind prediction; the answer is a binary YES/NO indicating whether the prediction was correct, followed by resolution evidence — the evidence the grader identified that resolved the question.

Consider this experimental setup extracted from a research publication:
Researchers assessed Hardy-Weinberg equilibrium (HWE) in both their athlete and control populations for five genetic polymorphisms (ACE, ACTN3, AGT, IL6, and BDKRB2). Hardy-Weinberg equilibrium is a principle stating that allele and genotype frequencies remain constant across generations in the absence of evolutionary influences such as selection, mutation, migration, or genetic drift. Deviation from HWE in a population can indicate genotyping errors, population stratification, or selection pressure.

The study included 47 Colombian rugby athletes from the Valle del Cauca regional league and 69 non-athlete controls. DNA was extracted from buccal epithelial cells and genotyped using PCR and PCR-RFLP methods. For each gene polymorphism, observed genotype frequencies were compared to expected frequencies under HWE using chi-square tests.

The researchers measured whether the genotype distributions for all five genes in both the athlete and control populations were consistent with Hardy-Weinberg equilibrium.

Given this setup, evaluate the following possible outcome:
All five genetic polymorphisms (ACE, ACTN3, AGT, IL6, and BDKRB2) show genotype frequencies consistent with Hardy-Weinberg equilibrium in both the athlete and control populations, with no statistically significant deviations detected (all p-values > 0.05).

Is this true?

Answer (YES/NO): NO